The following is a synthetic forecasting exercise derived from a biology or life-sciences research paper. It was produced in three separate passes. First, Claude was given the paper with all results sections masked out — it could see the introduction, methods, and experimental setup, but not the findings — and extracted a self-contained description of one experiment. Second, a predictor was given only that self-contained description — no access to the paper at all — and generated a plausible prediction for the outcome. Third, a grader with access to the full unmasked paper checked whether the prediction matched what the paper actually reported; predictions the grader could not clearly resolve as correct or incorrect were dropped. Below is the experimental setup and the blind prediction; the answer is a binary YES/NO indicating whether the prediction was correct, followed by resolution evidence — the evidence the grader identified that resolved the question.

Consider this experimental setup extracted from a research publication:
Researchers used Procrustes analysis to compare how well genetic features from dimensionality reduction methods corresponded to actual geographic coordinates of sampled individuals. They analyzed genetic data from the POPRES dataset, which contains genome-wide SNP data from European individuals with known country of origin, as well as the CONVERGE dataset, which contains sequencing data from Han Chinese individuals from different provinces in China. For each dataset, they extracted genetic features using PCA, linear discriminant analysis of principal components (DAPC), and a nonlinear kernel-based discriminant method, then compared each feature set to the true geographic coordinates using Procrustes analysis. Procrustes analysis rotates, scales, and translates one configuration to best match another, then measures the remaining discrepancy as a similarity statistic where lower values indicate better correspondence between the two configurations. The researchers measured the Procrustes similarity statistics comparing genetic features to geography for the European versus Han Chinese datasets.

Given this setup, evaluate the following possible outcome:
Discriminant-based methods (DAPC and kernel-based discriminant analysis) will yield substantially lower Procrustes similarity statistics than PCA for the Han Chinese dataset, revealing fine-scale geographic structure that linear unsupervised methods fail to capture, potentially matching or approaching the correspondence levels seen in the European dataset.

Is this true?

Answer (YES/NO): NO